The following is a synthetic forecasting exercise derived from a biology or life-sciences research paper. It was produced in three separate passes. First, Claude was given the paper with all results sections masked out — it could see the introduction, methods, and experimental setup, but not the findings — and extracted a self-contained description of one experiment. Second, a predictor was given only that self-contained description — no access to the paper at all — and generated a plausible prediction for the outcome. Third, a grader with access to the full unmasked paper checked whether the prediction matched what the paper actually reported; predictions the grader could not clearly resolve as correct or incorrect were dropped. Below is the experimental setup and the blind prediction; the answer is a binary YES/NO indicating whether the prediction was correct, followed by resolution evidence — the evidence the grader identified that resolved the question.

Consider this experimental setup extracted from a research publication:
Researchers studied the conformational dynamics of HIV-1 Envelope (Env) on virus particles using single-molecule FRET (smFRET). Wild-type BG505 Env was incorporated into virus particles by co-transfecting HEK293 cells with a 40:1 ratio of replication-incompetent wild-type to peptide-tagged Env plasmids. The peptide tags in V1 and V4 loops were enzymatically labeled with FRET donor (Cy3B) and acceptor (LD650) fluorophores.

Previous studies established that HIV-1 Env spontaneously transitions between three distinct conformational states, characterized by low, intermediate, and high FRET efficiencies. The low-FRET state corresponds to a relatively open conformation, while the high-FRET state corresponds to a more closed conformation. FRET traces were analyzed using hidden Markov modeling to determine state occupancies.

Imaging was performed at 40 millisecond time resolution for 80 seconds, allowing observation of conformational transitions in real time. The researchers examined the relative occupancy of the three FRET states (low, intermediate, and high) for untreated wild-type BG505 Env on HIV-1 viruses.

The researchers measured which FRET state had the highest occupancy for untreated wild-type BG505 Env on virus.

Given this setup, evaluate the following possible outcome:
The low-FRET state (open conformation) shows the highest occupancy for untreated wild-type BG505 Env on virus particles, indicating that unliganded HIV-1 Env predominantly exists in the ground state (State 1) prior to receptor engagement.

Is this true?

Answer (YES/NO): YES